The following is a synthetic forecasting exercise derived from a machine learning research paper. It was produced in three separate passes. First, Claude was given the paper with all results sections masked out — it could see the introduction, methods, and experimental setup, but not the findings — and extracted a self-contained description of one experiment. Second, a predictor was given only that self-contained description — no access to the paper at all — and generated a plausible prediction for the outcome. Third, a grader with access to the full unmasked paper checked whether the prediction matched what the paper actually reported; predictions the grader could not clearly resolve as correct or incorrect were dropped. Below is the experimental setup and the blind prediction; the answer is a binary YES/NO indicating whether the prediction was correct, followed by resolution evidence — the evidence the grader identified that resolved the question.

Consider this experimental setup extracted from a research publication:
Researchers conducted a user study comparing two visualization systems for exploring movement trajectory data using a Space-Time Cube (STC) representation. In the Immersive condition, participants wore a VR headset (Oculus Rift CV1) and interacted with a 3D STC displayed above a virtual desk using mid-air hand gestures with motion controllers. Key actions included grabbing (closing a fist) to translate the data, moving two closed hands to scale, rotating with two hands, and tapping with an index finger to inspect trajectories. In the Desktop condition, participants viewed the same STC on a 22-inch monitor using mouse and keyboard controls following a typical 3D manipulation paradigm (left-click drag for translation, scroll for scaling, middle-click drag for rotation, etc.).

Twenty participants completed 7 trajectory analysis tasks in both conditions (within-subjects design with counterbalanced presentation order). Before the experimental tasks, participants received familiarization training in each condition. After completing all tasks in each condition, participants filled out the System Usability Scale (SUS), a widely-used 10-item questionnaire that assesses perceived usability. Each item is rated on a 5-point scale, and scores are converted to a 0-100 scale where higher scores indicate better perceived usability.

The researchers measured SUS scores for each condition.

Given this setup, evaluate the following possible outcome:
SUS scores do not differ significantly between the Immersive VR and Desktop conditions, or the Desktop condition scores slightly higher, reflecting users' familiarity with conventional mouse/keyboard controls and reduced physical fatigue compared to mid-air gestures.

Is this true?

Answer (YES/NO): NO